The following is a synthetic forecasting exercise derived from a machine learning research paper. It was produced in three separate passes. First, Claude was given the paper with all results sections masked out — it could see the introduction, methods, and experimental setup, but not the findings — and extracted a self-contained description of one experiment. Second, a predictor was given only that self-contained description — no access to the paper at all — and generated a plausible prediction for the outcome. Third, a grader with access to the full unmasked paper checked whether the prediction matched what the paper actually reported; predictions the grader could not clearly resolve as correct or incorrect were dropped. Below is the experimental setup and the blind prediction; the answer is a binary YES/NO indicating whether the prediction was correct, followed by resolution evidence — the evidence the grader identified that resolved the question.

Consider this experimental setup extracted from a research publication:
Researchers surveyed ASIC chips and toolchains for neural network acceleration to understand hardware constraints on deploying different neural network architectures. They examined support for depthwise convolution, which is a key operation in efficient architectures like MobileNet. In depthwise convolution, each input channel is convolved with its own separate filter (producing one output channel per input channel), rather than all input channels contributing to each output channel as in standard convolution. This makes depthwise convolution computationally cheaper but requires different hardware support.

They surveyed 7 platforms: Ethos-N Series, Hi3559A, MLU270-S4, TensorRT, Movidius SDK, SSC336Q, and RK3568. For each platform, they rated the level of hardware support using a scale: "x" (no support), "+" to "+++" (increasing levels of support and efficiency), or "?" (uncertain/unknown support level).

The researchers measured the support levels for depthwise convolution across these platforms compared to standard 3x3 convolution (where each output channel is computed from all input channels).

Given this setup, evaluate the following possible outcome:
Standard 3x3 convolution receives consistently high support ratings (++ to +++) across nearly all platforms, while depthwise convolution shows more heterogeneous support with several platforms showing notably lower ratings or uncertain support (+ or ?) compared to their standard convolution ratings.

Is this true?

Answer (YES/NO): YES